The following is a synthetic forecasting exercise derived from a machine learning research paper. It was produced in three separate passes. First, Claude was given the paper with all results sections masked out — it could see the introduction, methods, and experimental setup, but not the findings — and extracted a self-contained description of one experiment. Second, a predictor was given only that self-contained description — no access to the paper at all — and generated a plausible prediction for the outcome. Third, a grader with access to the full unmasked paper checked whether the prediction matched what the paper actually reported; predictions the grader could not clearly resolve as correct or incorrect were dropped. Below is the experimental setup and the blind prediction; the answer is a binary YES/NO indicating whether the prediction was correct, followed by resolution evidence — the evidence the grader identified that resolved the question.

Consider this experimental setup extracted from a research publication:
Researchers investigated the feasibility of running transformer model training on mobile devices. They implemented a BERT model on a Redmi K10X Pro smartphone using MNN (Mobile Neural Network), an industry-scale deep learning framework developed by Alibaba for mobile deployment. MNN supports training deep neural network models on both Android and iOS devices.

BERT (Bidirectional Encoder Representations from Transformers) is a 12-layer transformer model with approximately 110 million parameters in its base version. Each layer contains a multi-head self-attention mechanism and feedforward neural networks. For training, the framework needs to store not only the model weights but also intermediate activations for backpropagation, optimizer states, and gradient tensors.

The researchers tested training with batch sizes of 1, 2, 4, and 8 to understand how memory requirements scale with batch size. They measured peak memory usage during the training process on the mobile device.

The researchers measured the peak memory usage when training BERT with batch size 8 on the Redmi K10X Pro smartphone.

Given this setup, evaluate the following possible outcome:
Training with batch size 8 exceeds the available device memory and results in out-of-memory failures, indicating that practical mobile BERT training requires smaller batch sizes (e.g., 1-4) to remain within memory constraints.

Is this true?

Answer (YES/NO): NO